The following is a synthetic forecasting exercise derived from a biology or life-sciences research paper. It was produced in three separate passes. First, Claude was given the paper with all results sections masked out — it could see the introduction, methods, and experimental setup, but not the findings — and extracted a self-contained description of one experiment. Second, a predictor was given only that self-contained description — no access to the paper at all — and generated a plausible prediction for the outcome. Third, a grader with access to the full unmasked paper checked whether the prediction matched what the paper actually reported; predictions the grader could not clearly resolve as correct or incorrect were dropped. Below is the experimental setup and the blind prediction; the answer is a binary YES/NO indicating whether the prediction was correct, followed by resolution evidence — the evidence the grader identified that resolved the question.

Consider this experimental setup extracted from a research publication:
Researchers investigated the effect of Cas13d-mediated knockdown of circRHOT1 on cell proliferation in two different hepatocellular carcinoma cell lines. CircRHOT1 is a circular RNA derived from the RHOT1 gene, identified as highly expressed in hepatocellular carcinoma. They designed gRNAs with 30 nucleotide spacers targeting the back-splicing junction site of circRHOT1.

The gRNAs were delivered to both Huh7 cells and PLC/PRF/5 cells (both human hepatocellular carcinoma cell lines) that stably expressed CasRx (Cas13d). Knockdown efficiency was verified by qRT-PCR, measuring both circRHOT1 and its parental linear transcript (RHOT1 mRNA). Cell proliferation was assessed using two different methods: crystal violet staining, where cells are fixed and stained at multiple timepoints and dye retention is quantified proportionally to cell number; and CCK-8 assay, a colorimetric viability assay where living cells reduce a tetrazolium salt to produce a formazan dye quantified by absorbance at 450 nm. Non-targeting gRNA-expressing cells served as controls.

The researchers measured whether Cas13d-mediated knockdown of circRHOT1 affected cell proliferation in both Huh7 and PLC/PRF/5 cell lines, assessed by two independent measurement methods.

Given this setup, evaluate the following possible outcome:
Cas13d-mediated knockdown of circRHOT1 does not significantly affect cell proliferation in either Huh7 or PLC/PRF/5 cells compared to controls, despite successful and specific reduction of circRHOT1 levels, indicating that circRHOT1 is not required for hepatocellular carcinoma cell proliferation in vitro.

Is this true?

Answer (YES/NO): NO